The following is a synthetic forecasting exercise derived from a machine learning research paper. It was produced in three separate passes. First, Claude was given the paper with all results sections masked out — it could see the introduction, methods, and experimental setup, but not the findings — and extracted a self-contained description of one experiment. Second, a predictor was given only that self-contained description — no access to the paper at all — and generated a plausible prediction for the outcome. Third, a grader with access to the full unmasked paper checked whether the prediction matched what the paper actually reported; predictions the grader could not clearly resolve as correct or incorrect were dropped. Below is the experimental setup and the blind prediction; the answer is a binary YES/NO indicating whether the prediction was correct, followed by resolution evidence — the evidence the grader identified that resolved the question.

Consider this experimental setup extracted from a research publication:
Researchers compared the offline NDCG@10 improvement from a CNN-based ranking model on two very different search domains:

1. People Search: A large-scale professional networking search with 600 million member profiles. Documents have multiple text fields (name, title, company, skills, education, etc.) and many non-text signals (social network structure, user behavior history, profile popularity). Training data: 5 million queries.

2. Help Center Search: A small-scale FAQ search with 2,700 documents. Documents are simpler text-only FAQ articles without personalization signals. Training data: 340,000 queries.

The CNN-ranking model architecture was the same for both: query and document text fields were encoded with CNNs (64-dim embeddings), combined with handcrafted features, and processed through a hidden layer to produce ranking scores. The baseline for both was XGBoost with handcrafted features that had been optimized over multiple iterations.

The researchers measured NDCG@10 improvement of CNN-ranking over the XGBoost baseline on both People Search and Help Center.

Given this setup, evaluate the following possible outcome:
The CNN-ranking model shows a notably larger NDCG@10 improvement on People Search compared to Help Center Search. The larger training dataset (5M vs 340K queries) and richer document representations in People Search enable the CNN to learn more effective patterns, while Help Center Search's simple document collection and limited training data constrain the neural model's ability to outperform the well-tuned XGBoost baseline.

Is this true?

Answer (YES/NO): NO